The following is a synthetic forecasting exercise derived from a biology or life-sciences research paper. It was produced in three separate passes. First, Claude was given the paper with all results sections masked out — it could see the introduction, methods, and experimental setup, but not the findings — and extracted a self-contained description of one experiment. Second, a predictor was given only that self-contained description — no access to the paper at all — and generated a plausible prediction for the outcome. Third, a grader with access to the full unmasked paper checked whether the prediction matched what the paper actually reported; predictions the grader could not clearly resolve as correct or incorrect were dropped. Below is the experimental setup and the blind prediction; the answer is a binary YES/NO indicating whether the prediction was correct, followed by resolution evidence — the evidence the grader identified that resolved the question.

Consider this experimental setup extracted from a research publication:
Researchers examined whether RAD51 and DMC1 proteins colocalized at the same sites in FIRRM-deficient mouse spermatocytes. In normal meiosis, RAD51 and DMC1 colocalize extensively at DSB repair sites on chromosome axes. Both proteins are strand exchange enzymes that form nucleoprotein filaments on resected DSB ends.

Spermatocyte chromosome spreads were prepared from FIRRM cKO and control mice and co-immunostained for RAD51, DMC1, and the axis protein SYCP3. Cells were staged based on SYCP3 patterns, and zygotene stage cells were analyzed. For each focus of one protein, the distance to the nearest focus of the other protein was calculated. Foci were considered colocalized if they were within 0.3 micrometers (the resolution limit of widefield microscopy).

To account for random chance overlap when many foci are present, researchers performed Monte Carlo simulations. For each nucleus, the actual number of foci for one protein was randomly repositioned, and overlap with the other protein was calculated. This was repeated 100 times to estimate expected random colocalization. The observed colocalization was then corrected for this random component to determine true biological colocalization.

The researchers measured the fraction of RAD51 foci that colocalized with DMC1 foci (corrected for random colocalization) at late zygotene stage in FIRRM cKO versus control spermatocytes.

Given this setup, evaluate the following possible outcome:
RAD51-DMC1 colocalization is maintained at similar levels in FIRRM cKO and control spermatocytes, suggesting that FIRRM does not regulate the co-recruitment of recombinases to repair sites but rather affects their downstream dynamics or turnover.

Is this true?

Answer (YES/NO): NO